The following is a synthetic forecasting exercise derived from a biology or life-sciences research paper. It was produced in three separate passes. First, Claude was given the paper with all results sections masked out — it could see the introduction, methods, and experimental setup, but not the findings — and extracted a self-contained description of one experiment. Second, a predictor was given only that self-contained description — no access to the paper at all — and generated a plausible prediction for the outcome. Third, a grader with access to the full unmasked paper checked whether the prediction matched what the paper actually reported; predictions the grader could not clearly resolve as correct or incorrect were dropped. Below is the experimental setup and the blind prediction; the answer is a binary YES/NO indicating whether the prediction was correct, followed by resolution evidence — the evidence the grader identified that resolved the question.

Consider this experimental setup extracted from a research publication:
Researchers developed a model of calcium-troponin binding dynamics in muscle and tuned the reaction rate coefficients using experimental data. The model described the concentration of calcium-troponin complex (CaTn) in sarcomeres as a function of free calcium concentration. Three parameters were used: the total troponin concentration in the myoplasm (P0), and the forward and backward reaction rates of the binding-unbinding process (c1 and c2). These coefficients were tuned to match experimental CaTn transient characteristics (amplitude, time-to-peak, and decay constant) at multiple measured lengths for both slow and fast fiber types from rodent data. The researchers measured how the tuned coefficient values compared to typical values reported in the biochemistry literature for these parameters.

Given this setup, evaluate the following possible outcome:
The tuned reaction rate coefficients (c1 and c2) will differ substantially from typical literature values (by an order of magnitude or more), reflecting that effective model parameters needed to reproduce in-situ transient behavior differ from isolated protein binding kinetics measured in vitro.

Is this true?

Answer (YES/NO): NO